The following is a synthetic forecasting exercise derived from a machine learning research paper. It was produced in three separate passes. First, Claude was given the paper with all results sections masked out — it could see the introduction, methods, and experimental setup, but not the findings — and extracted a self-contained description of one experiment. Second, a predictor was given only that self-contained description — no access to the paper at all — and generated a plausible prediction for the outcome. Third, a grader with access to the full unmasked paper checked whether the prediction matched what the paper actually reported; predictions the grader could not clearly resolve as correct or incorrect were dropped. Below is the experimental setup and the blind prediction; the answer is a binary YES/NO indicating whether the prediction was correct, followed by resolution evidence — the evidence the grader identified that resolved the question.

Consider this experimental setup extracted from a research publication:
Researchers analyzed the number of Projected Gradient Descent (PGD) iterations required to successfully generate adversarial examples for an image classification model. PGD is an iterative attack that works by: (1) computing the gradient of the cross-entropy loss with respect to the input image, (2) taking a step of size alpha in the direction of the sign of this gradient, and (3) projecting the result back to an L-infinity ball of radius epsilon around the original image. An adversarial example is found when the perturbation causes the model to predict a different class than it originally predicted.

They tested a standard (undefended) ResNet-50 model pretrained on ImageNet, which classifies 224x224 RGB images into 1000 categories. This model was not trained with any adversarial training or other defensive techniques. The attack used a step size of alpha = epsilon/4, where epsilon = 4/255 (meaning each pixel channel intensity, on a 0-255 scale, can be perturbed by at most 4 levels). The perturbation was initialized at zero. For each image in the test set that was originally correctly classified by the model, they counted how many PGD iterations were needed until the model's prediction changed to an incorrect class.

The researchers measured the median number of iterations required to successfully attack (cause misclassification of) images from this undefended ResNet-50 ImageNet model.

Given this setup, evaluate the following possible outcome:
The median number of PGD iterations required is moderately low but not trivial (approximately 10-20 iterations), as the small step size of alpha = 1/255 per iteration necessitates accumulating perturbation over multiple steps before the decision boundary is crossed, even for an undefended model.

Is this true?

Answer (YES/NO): NO